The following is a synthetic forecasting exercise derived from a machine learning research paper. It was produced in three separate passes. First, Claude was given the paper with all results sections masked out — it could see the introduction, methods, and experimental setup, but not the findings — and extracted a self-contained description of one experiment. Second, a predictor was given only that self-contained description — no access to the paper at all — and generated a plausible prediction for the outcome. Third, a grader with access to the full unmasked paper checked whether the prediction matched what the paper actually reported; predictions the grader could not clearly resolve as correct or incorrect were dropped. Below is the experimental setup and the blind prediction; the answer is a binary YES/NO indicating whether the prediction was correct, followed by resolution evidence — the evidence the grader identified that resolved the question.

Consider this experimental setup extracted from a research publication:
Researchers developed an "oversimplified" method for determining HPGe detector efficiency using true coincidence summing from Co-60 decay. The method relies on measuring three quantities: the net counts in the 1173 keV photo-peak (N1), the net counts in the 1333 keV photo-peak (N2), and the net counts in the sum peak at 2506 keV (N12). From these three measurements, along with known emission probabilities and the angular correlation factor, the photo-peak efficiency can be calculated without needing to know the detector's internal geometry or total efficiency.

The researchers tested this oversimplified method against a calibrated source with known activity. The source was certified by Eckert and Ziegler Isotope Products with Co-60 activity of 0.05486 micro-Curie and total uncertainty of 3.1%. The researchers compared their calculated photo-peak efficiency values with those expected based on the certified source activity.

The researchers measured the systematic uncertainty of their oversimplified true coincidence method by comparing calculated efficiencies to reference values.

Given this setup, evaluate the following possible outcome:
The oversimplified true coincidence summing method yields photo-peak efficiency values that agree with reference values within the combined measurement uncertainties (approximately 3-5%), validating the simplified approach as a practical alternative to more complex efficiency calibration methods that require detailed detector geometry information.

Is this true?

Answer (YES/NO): NO